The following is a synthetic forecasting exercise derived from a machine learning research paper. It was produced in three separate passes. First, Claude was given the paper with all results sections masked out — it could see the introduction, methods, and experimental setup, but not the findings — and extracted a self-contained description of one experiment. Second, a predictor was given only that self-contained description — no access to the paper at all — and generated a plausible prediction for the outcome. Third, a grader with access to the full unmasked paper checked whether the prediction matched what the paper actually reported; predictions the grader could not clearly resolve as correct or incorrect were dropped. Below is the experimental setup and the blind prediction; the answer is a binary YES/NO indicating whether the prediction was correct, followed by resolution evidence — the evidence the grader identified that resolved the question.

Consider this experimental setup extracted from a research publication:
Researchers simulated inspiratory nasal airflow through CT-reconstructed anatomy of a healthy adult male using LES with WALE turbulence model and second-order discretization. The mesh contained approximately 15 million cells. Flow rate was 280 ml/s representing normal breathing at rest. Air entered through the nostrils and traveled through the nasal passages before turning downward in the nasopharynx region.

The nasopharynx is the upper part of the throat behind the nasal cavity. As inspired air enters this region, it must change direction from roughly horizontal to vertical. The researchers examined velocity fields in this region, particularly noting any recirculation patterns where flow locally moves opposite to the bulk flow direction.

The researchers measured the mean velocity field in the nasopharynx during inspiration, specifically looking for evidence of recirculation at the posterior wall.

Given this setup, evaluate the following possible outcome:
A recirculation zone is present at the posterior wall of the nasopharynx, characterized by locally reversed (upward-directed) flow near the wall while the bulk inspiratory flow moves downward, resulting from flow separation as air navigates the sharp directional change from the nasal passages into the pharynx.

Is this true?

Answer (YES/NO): YES